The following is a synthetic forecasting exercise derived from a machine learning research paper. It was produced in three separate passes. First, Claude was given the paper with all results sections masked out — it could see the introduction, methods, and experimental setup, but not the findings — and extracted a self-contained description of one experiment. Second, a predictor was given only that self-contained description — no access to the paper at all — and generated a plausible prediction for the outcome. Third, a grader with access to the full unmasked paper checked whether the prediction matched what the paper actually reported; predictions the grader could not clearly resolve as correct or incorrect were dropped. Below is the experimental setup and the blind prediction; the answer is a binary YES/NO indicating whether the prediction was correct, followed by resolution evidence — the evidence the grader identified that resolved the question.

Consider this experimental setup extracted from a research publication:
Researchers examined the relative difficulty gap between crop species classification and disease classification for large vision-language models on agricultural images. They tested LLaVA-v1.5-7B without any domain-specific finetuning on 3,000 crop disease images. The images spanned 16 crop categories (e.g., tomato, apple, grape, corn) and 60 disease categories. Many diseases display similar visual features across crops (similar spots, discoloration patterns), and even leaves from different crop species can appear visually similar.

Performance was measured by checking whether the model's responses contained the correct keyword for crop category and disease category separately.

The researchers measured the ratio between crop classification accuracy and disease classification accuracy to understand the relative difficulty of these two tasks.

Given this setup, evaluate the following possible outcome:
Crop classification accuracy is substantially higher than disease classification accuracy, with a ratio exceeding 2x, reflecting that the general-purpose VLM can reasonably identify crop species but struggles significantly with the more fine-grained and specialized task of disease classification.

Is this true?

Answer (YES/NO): YES